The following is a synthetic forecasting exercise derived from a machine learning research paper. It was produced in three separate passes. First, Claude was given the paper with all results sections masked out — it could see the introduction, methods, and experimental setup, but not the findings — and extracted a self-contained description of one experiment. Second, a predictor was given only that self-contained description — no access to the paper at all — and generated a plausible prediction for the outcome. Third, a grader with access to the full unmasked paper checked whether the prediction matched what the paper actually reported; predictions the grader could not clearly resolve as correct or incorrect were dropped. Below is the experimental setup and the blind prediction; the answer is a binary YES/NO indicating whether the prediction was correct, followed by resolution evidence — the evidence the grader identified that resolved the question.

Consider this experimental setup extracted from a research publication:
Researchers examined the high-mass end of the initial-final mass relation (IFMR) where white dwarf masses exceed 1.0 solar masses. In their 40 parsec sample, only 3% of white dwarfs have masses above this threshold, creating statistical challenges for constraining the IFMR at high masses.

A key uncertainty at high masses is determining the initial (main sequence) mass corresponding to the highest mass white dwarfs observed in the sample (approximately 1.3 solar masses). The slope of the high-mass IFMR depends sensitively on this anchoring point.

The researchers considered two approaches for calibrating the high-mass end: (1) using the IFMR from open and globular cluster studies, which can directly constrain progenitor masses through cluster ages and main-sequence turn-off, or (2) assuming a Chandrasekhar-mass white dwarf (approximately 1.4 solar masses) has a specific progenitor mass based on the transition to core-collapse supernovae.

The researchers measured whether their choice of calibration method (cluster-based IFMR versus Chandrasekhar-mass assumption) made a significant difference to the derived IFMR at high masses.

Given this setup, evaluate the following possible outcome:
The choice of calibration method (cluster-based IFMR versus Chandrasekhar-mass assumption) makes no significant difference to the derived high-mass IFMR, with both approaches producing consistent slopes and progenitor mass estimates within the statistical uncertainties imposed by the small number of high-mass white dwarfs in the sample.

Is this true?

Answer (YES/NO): YES